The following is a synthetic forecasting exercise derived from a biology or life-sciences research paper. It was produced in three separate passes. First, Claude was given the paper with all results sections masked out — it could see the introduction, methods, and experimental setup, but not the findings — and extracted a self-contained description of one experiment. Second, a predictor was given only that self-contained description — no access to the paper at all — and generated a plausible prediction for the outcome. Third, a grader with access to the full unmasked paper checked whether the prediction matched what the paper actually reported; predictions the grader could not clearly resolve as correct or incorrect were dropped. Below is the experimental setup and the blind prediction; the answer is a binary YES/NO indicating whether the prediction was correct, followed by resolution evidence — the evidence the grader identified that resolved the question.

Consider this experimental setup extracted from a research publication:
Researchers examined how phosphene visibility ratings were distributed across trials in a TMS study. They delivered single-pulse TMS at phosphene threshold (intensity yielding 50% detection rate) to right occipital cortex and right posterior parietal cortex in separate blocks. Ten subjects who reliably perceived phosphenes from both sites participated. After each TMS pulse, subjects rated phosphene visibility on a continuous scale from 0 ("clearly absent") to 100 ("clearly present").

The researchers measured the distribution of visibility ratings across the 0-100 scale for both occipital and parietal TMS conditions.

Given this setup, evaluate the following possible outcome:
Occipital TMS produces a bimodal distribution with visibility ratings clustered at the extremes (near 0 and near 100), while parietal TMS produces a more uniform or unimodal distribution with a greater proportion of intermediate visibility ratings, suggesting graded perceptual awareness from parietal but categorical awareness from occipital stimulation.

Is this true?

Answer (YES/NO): NO